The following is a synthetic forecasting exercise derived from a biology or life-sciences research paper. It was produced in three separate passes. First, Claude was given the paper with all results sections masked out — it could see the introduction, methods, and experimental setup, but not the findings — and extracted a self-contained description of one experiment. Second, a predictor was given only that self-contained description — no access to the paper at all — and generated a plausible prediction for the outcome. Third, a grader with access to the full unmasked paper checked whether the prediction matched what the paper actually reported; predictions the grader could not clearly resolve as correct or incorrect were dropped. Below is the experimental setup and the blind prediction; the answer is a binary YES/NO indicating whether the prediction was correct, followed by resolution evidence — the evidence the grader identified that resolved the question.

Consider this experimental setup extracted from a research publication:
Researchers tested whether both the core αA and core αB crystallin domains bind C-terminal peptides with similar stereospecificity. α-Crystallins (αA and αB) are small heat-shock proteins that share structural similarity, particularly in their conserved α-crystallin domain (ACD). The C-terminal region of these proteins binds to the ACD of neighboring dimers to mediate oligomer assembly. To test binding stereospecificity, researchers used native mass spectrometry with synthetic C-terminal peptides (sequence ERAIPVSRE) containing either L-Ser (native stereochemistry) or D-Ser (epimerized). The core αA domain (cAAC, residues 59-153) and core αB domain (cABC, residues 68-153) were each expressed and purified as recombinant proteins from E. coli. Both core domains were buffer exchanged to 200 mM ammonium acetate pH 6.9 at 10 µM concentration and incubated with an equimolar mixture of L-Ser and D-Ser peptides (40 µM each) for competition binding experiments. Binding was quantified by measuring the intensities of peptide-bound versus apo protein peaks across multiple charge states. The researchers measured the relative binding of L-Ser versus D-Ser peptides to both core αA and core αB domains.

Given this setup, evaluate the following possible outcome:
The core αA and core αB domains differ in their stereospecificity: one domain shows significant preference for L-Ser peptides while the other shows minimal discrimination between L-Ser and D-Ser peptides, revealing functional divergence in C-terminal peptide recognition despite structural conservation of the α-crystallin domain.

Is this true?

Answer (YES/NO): NO